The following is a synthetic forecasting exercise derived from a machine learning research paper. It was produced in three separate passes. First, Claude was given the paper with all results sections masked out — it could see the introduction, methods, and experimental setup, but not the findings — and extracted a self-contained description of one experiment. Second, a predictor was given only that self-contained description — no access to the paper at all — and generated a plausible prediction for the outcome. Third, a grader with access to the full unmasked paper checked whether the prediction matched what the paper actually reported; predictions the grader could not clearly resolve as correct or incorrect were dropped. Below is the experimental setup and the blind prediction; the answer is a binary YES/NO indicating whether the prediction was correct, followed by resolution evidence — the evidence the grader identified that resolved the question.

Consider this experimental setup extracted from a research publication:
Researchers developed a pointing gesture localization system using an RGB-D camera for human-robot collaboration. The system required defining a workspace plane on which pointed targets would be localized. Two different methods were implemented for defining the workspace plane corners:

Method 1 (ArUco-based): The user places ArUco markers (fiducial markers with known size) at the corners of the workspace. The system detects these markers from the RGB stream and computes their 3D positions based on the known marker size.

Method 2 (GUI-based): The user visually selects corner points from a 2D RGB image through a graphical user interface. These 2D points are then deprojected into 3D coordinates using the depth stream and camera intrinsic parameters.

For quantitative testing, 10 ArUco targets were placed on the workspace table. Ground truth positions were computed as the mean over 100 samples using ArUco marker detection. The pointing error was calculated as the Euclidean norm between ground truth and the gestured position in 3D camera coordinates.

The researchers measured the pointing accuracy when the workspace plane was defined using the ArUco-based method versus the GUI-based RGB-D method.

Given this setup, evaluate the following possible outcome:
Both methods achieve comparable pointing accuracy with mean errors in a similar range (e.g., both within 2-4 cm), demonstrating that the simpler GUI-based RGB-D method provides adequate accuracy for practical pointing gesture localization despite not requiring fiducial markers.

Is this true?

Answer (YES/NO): YES